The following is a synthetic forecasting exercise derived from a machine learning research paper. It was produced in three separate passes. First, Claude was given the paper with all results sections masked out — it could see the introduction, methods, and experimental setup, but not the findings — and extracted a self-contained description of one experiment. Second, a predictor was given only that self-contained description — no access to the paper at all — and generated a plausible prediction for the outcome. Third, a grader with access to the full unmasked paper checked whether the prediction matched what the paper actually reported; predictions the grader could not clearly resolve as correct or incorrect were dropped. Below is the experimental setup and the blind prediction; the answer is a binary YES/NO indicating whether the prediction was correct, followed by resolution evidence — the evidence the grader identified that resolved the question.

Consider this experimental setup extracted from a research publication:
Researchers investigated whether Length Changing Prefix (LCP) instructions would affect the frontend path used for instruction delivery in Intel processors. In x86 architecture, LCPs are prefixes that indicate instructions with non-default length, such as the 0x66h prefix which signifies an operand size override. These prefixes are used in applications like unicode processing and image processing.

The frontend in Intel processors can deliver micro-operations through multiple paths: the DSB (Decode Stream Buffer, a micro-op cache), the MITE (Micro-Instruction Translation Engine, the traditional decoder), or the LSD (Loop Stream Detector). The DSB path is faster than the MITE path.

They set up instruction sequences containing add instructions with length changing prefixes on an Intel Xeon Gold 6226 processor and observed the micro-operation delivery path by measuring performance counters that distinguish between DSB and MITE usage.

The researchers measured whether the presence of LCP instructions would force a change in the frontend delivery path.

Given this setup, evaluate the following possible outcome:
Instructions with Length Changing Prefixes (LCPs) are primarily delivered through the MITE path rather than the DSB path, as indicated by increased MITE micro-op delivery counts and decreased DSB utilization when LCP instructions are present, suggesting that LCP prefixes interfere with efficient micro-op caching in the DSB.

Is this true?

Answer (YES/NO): NO